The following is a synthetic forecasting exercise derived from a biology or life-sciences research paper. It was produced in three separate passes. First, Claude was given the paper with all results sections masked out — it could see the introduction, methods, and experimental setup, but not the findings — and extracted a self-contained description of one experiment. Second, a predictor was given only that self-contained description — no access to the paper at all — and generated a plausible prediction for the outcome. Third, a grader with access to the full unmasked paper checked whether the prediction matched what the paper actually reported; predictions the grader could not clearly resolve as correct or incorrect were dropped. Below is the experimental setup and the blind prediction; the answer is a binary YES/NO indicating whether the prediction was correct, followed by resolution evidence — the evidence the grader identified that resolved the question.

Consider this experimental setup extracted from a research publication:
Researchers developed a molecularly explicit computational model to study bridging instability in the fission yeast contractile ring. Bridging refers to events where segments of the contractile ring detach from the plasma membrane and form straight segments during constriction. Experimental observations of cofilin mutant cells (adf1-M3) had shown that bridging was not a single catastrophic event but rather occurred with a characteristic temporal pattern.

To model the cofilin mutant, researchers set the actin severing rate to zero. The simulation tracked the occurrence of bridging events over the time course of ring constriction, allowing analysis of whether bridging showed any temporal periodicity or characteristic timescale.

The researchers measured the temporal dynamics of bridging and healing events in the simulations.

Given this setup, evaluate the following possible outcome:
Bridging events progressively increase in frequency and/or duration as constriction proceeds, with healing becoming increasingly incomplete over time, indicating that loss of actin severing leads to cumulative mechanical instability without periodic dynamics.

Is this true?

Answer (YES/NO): NO